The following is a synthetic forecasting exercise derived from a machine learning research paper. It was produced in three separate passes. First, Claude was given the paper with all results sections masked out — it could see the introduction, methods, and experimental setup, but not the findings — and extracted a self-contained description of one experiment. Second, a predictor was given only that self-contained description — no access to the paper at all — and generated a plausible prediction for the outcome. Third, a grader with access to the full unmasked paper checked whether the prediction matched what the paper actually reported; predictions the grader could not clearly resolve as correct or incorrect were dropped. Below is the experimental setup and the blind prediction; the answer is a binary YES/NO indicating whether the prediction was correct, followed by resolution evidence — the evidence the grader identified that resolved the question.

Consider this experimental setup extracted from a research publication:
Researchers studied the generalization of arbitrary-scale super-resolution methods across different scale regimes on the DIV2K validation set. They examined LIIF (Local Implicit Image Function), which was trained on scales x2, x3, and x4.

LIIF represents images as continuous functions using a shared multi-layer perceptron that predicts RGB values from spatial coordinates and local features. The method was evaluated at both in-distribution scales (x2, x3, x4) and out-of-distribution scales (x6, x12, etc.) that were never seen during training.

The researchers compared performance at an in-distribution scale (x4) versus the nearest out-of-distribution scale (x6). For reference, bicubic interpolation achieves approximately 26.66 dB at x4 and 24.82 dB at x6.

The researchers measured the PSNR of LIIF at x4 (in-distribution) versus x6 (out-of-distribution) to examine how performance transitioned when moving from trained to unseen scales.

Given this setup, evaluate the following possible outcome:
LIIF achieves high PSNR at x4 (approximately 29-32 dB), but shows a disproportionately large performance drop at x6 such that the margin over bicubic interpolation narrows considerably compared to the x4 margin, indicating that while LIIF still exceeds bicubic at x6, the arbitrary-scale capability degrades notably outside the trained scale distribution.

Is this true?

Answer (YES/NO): NO